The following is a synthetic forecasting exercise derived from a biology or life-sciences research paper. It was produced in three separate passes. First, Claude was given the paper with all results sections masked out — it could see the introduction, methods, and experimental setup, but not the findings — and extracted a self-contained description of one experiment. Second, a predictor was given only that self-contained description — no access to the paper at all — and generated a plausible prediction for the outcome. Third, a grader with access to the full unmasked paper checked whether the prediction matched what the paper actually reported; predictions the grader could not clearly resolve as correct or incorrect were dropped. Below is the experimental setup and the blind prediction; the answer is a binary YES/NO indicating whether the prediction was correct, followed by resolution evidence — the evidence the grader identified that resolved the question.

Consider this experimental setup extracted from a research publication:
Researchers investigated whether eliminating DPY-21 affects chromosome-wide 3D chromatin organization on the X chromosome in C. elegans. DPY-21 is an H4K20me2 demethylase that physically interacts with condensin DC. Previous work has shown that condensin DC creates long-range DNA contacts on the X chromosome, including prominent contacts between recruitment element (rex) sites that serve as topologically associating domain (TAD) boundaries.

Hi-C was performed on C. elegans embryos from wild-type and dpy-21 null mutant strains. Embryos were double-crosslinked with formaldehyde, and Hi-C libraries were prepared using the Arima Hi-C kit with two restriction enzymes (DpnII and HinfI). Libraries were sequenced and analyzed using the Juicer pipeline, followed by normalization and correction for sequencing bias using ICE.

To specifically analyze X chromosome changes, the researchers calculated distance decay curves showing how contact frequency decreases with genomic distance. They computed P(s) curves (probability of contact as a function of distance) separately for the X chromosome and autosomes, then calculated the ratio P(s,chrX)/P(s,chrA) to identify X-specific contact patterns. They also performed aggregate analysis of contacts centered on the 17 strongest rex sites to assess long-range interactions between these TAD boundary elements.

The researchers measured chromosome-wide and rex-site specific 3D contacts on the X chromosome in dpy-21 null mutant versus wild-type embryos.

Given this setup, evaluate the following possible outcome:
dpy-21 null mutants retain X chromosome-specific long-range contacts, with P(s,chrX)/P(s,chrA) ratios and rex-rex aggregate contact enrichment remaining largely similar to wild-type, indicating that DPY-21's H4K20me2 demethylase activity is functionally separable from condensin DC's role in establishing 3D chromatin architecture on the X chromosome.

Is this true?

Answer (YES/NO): NO